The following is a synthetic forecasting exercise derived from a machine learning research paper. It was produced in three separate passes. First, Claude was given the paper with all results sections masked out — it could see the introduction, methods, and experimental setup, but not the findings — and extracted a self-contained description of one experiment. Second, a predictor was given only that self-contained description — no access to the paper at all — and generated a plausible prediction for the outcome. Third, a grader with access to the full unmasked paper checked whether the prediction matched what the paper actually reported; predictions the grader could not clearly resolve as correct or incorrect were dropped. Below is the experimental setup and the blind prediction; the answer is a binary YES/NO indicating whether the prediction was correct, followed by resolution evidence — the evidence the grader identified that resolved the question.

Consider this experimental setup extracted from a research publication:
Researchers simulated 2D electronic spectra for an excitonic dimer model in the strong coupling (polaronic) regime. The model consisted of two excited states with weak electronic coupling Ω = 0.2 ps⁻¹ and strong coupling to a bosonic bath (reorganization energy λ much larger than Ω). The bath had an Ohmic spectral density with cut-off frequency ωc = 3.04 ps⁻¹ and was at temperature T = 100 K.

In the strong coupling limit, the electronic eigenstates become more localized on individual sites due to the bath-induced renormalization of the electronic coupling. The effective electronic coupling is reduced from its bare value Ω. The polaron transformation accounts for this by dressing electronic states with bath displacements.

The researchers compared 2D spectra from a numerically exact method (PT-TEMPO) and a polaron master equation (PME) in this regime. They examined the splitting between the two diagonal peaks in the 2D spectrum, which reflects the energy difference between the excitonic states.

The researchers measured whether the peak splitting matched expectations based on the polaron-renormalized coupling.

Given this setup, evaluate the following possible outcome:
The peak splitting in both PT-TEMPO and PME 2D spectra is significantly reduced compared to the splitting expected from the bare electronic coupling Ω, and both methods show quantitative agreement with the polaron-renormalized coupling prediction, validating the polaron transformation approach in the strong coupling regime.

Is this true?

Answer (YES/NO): YES